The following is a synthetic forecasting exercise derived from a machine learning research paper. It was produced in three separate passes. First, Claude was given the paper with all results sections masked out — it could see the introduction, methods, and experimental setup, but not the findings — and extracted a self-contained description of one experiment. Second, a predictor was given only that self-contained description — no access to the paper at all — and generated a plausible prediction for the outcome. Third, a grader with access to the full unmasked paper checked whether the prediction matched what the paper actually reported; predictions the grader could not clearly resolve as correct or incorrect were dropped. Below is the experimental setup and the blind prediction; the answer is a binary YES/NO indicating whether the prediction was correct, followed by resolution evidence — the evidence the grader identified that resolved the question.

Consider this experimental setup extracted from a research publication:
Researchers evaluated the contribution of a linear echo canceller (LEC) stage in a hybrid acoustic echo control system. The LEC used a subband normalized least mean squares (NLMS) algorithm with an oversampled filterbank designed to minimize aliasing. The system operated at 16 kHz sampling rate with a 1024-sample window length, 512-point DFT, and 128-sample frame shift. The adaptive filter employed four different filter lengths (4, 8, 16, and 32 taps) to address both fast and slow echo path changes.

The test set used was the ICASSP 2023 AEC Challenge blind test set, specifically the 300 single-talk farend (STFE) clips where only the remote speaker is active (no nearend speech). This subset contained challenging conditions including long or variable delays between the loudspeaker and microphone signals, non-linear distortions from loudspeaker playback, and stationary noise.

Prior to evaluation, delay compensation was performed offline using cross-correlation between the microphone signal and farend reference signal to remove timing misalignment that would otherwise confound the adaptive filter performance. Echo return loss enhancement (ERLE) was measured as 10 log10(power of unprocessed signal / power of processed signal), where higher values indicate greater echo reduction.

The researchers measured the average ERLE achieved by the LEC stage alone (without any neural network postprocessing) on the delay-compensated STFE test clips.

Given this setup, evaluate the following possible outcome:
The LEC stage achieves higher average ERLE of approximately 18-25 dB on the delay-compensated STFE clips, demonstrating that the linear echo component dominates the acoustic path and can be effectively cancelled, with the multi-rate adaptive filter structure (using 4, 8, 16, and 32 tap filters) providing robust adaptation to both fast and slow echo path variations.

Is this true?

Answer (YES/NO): NO